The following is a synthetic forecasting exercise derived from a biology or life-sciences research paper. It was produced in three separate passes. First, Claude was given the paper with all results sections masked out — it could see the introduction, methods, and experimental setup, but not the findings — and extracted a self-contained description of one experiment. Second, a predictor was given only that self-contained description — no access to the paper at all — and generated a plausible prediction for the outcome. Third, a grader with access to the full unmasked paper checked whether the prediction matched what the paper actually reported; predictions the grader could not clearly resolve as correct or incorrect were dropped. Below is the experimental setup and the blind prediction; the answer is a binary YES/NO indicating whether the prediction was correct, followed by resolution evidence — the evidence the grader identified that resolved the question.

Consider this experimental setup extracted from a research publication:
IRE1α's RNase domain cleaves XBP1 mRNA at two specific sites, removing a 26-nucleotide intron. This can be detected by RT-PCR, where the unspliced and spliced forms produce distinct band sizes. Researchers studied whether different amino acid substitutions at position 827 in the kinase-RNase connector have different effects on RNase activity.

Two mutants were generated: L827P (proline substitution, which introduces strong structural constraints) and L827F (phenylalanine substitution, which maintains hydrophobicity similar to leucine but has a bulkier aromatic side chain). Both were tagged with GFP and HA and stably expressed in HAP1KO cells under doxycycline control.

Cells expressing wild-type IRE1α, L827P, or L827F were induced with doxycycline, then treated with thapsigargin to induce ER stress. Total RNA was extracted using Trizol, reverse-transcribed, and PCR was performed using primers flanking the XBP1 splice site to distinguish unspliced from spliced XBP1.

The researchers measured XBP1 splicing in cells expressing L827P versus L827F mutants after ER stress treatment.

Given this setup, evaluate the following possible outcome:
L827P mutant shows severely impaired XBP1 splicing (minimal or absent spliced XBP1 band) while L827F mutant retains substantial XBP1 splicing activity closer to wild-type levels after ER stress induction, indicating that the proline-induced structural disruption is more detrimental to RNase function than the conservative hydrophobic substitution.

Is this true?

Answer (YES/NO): YES